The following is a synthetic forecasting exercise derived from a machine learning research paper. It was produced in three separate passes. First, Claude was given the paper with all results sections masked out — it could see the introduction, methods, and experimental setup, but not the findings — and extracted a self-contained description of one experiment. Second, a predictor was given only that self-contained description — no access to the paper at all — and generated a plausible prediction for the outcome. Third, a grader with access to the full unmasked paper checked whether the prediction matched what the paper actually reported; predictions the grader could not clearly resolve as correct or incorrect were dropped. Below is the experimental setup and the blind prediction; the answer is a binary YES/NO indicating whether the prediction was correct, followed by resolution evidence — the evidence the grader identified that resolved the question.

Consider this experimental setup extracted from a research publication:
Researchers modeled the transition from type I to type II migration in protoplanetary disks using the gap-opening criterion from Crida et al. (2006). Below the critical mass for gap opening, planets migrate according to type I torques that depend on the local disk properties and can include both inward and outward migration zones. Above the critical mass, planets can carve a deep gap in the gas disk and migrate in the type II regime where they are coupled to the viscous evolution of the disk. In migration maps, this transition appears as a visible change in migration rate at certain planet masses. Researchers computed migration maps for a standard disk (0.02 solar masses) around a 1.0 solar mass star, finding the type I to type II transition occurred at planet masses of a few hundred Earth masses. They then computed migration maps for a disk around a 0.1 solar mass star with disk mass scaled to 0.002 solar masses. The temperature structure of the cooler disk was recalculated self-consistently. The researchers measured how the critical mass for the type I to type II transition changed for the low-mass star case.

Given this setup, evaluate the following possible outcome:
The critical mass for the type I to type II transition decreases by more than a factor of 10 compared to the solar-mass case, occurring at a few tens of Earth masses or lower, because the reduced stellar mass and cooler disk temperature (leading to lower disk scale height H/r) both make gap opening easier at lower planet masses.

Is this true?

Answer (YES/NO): NO